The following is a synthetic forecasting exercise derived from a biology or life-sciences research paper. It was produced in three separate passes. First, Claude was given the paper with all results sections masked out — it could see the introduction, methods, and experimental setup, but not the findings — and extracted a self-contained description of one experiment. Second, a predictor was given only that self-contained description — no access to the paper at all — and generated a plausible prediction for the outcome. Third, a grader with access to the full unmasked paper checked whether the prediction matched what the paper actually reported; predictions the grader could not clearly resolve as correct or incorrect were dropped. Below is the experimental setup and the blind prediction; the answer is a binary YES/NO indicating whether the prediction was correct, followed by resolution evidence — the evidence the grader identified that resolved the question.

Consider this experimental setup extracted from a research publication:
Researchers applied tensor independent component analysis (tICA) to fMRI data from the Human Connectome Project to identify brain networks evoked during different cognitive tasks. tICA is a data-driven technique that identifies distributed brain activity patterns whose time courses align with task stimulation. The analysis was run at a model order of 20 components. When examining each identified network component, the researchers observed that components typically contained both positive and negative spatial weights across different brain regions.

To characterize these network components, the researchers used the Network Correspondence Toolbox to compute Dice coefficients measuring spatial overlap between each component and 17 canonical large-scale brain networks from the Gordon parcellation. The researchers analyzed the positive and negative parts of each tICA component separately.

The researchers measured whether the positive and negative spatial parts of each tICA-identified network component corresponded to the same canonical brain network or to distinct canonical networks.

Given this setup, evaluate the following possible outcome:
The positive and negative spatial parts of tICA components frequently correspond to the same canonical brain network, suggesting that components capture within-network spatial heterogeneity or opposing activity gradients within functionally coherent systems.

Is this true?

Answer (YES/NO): NO